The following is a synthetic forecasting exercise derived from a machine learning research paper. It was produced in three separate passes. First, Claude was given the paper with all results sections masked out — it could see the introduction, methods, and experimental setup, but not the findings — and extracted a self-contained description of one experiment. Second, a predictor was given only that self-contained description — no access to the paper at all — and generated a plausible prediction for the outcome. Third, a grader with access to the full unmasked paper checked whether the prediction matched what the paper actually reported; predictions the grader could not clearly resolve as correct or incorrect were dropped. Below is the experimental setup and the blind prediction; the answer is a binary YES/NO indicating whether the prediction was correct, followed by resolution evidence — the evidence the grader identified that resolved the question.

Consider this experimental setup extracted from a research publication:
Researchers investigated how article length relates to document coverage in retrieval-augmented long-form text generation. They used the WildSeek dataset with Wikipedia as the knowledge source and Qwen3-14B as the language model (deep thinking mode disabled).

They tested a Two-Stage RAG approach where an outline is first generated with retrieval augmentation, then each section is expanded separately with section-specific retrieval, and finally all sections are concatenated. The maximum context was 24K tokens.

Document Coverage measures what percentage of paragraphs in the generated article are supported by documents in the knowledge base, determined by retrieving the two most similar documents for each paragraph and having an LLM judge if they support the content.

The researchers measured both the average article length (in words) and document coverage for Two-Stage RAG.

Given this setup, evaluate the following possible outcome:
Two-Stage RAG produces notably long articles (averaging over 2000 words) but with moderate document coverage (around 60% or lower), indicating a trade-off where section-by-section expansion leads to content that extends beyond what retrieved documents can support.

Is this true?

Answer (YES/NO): NO